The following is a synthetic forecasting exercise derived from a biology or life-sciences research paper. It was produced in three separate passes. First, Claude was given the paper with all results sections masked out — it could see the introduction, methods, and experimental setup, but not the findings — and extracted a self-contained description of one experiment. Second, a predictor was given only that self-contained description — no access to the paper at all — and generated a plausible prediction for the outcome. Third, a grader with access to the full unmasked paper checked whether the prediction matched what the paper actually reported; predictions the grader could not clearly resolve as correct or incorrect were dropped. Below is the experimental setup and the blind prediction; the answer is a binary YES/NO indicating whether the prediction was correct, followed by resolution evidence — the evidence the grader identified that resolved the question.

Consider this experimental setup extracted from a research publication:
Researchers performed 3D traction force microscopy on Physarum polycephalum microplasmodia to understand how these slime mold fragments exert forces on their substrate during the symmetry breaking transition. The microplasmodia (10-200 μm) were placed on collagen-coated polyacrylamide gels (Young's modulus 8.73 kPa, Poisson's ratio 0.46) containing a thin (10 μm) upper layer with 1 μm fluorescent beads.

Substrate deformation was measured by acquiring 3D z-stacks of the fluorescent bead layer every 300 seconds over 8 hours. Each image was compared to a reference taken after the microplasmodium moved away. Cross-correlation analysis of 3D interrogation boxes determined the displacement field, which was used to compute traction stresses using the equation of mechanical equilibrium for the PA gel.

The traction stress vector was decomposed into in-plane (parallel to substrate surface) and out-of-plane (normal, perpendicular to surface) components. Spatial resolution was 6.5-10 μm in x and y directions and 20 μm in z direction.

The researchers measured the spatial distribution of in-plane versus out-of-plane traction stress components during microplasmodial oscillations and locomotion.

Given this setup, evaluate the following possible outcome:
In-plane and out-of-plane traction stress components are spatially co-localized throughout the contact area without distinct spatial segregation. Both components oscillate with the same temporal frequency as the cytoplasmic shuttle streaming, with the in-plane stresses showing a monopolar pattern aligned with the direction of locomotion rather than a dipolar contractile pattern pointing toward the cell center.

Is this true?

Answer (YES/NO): NO